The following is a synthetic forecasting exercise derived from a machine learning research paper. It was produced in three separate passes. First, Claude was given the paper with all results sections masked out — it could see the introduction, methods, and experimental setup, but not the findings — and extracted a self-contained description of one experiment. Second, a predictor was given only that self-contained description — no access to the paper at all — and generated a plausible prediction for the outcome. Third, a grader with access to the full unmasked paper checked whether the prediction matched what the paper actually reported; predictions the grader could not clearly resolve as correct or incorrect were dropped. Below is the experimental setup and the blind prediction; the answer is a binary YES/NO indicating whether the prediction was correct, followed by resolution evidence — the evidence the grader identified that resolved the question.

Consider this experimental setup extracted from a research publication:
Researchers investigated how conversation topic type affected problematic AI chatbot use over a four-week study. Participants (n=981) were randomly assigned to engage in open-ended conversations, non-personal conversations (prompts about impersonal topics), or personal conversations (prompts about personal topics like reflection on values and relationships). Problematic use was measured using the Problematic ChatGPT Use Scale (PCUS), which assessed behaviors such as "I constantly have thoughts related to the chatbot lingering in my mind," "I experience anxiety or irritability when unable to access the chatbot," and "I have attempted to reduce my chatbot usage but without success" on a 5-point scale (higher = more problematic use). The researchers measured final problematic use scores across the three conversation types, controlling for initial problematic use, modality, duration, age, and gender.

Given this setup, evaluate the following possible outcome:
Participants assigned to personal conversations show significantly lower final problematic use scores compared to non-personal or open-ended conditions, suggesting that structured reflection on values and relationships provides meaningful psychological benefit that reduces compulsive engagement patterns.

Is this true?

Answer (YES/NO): YES